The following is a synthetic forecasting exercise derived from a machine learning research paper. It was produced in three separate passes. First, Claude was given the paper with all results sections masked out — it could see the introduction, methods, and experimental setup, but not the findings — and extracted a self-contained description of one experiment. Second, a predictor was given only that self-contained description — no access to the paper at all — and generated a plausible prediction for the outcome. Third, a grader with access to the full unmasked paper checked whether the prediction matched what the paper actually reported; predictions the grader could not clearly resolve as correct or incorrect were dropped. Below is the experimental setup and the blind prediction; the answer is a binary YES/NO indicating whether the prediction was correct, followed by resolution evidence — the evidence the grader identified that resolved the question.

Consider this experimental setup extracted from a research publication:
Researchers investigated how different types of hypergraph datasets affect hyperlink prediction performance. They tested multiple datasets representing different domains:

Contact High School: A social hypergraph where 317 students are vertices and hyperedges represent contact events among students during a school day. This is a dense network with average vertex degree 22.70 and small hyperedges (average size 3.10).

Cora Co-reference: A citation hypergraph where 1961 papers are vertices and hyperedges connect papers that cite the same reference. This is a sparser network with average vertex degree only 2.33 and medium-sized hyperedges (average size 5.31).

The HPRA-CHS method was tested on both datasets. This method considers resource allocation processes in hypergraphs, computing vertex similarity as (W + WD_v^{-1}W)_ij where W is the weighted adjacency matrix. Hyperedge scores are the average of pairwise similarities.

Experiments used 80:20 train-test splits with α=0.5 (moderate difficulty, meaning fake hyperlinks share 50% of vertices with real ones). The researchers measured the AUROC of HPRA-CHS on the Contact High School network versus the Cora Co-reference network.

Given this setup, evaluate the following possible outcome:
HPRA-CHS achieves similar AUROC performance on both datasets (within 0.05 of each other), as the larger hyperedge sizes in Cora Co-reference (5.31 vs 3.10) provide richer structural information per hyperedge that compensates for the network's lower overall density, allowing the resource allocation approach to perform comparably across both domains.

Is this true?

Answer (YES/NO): NO